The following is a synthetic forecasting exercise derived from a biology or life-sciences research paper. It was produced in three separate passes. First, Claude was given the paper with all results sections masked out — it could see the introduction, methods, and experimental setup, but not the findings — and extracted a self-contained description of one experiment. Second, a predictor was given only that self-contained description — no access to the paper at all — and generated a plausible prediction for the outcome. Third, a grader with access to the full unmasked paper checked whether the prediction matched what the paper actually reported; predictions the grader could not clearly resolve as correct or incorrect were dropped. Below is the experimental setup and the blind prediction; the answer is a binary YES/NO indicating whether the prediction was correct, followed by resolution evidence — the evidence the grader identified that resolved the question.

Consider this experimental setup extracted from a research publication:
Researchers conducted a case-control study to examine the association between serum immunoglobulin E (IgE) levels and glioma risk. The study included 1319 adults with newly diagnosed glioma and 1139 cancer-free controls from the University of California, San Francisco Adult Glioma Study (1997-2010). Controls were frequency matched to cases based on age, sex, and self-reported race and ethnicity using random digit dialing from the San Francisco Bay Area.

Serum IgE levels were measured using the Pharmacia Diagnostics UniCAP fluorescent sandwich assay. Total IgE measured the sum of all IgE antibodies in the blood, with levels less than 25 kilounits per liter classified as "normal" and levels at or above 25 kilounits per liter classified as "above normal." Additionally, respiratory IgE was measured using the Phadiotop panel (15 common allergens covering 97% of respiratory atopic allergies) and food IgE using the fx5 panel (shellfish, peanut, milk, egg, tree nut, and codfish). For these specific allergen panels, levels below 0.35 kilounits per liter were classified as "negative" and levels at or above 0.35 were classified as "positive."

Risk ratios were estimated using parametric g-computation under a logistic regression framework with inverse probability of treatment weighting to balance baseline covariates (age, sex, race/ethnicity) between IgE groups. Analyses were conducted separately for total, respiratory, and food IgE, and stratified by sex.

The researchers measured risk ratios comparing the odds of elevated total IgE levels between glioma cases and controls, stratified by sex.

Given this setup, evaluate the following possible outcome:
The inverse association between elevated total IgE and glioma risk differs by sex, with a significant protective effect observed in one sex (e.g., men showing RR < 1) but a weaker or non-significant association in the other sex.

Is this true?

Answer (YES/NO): NO